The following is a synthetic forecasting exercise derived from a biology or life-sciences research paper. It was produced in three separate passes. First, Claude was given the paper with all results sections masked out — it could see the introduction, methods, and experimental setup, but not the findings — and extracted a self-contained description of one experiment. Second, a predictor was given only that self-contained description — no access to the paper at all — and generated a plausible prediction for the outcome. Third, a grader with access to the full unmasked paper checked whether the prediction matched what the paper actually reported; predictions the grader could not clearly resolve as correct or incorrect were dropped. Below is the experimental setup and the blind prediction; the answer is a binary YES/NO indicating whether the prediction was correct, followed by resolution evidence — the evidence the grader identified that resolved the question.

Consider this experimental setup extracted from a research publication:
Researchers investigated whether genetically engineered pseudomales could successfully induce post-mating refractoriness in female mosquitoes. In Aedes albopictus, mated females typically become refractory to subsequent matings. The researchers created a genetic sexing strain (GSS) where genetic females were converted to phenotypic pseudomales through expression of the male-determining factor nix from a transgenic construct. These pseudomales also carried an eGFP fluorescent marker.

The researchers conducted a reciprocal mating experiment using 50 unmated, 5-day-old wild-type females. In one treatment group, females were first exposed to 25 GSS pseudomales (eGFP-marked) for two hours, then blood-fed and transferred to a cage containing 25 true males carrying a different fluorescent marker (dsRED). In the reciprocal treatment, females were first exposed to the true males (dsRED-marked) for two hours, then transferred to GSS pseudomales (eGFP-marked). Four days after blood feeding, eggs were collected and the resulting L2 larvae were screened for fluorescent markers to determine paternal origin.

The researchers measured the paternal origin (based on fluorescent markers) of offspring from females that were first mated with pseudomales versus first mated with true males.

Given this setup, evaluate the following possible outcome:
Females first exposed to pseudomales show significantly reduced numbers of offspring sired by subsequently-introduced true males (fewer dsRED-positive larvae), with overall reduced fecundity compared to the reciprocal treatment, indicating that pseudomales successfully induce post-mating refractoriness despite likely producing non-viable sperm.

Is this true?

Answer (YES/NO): NO